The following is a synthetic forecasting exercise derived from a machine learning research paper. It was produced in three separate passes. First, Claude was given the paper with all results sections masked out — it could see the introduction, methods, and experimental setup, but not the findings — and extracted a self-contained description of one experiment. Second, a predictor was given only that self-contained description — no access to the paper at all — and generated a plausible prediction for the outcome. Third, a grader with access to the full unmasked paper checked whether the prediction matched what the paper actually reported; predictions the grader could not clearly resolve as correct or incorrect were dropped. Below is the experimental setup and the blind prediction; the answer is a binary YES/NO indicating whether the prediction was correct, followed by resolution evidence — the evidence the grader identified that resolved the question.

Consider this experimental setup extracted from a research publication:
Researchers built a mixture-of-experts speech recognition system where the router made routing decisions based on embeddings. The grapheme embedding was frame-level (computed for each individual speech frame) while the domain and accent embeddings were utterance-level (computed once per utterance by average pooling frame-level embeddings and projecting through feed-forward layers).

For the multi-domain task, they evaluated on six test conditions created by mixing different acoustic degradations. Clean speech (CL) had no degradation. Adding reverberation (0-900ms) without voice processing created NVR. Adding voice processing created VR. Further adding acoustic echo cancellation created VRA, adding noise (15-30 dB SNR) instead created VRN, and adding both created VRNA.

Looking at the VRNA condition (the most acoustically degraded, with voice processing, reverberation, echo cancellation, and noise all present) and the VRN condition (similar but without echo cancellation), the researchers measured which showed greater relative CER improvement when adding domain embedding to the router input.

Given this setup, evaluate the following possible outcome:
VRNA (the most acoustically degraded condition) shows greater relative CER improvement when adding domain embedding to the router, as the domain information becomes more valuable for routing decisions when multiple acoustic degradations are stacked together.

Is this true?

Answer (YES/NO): NO